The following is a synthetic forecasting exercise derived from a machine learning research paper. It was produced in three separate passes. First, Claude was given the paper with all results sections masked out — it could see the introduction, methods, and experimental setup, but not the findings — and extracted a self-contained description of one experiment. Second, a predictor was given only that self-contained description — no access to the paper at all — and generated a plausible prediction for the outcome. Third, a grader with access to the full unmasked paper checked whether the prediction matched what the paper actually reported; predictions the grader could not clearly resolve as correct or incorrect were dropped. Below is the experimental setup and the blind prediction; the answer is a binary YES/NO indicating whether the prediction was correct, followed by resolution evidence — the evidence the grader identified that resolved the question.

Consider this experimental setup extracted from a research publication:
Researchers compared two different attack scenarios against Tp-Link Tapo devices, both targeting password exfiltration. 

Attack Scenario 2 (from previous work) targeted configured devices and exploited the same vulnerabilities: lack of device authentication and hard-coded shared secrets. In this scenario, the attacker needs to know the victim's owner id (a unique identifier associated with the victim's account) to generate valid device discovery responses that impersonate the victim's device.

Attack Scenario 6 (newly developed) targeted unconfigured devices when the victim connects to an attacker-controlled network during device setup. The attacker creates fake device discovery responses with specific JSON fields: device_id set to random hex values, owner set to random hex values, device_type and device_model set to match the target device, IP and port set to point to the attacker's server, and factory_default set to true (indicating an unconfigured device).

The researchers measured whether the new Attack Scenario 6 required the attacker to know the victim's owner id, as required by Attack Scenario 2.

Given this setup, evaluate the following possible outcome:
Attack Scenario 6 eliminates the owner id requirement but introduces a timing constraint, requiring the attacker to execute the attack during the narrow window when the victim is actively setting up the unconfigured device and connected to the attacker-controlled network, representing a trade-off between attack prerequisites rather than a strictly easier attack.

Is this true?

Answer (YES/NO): NO